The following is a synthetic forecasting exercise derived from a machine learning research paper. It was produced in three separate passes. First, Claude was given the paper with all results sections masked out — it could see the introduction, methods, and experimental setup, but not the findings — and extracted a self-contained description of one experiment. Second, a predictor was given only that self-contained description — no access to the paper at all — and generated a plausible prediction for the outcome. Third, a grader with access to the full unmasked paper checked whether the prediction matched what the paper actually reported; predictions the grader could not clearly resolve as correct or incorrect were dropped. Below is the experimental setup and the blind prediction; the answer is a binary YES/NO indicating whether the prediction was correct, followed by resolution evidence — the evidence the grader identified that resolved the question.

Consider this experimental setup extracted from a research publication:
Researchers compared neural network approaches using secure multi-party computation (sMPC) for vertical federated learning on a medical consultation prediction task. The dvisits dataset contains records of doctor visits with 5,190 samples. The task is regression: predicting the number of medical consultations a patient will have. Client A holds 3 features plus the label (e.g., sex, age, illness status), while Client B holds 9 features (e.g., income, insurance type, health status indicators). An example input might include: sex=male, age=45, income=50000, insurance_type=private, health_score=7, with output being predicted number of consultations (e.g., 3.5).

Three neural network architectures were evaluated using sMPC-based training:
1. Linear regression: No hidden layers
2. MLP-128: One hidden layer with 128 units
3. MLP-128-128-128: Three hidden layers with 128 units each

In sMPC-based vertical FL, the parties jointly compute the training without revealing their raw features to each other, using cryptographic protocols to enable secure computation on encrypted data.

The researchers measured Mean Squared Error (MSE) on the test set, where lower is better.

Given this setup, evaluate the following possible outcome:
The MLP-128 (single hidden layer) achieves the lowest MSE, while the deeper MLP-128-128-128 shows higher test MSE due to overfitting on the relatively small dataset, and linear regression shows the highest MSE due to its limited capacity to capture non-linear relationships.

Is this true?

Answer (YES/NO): NO